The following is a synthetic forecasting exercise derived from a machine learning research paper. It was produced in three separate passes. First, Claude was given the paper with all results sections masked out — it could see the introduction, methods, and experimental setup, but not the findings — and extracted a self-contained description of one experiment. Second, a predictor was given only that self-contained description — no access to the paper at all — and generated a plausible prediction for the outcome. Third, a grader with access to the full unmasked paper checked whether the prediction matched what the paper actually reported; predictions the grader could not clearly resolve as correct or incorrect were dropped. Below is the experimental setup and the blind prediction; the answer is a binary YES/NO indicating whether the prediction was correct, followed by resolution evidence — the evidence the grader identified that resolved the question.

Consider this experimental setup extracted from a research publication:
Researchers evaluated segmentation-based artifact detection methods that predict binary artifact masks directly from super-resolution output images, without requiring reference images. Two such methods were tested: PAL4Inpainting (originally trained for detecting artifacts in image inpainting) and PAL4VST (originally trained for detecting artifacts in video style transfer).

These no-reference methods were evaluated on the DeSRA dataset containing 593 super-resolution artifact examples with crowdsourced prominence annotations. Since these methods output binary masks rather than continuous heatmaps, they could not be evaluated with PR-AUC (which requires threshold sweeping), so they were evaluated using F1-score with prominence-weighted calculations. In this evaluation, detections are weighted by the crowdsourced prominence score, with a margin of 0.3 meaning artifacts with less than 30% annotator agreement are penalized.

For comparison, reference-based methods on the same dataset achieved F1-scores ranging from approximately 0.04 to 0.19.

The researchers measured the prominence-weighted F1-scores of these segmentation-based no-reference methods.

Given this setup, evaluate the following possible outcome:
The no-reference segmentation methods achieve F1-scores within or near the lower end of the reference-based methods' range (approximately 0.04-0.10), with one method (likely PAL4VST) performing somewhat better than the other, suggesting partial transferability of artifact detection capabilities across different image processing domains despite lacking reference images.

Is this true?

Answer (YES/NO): NO